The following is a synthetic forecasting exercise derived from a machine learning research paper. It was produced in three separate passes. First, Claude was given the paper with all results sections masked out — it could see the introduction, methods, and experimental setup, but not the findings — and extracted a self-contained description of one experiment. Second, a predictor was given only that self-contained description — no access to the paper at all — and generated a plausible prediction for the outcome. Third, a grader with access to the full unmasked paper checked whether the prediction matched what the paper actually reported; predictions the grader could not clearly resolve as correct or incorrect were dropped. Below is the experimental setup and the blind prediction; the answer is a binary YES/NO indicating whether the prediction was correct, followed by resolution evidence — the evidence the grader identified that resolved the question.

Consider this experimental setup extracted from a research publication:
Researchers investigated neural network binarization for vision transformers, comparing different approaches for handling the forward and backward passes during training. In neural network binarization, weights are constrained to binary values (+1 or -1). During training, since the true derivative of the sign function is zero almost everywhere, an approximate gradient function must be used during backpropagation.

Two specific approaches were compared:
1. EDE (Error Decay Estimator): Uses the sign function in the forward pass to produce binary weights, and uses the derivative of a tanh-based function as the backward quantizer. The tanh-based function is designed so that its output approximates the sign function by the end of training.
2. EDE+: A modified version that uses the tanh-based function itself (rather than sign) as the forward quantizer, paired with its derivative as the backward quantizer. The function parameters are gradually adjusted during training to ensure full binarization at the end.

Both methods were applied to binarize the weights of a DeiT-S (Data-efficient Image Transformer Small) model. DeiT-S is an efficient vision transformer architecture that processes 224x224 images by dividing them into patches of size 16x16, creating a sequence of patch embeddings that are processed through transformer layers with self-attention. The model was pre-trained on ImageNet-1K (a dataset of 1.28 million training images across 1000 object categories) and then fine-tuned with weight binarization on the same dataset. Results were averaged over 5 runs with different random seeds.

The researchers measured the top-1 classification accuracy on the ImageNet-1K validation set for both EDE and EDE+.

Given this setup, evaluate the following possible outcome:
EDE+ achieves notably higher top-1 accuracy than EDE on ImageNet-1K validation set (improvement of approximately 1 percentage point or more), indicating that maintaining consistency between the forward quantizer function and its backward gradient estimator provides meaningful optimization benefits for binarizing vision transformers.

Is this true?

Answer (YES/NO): YES